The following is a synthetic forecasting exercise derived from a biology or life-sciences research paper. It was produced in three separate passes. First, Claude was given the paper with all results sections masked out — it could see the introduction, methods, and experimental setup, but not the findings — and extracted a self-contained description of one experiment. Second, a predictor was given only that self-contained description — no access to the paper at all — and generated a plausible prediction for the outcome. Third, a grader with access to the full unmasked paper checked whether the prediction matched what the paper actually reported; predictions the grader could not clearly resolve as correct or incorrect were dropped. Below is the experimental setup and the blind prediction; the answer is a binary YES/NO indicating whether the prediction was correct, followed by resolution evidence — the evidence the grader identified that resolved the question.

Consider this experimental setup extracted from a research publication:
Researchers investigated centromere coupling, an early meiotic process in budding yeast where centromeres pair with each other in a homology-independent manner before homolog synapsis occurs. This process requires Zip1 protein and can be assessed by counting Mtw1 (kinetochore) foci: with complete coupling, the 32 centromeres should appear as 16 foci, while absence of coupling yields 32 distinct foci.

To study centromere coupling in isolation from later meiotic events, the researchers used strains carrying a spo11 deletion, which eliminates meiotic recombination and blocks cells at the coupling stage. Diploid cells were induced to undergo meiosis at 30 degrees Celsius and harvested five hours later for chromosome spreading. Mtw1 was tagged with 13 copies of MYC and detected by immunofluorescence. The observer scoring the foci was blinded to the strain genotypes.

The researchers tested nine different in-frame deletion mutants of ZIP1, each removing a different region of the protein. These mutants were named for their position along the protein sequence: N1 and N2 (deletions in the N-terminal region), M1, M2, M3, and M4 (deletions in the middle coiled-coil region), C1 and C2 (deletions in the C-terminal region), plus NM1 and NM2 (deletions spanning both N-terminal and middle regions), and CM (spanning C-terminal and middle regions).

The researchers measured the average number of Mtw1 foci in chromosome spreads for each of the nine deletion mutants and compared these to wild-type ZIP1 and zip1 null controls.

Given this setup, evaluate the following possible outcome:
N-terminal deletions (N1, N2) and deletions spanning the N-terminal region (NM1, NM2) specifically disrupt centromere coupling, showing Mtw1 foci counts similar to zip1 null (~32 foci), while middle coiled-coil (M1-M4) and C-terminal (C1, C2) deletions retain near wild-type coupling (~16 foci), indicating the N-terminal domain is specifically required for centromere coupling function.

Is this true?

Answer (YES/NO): NO